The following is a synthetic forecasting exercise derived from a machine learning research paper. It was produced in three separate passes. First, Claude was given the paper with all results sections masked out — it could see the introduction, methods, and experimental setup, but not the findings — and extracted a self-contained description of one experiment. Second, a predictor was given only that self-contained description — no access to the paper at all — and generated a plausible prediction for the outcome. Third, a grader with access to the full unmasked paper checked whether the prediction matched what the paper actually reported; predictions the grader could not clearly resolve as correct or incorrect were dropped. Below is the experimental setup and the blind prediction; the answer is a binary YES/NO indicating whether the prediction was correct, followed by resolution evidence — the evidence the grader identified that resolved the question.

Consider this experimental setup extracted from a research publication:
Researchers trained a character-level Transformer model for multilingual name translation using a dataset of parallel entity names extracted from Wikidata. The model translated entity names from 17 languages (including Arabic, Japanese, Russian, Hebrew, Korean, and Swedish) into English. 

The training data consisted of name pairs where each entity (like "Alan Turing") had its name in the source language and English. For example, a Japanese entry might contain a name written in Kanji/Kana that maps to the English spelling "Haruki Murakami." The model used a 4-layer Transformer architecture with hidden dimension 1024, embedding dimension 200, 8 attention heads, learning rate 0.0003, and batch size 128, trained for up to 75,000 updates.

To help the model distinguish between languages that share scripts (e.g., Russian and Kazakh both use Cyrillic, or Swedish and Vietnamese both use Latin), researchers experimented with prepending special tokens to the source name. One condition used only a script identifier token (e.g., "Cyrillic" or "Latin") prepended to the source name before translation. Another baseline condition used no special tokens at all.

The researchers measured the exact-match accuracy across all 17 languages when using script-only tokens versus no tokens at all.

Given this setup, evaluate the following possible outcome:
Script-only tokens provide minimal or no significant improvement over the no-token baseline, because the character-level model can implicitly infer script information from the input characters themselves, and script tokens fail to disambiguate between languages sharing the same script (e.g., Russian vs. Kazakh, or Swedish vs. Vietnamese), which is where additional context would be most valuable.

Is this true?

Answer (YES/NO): YES